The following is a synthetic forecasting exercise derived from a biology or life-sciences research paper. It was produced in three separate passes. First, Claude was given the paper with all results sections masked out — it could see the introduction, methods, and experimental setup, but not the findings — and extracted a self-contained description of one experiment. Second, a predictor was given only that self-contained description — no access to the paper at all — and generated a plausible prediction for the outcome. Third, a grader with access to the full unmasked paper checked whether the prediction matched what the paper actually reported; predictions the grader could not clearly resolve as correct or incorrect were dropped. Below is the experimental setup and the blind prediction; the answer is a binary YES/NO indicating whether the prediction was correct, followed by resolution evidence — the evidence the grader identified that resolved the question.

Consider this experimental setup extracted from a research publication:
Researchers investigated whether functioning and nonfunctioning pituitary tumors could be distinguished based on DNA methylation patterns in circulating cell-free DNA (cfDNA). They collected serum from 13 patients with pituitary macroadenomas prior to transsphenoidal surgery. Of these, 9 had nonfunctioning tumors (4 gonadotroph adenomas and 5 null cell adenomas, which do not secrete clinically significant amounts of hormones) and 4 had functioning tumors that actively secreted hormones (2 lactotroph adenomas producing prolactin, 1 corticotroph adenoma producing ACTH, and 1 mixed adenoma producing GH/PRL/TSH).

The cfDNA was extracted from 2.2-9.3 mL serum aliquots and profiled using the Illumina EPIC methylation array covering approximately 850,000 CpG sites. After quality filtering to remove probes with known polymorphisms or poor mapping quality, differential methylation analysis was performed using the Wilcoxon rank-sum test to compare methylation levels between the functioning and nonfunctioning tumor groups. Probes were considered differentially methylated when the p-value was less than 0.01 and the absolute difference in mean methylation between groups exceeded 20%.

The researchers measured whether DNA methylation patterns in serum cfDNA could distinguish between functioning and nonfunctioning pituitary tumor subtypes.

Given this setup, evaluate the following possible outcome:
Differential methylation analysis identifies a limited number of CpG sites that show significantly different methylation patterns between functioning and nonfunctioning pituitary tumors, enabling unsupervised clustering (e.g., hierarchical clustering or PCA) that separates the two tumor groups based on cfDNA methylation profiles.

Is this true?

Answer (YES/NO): YES